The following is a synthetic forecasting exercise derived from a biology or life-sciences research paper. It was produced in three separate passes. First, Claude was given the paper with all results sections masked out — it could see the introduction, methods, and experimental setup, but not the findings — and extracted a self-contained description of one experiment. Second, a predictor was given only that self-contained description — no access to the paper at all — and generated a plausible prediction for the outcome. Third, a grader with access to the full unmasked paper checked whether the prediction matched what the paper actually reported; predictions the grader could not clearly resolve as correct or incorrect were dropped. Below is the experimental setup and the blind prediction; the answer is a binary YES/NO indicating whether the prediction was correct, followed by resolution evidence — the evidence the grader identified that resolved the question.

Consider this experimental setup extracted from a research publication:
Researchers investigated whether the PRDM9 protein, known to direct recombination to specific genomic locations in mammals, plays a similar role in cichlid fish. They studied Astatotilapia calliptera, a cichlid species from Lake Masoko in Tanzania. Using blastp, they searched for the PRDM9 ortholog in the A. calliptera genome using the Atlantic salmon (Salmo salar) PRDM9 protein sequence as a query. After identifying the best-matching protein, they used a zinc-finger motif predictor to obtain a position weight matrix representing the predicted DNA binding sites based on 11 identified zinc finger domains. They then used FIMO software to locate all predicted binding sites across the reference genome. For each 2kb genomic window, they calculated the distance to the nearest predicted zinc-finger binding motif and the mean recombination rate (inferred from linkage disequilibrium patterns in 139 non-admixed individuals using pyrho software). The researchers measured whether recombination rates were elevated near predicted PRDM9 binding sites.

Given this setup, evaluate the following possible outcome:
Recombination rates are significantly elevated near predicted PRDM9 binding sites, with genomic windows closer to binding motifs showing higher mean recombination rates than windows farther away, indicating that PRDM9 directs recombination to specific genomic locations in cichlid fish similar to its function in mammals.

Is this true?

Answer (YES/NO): NO